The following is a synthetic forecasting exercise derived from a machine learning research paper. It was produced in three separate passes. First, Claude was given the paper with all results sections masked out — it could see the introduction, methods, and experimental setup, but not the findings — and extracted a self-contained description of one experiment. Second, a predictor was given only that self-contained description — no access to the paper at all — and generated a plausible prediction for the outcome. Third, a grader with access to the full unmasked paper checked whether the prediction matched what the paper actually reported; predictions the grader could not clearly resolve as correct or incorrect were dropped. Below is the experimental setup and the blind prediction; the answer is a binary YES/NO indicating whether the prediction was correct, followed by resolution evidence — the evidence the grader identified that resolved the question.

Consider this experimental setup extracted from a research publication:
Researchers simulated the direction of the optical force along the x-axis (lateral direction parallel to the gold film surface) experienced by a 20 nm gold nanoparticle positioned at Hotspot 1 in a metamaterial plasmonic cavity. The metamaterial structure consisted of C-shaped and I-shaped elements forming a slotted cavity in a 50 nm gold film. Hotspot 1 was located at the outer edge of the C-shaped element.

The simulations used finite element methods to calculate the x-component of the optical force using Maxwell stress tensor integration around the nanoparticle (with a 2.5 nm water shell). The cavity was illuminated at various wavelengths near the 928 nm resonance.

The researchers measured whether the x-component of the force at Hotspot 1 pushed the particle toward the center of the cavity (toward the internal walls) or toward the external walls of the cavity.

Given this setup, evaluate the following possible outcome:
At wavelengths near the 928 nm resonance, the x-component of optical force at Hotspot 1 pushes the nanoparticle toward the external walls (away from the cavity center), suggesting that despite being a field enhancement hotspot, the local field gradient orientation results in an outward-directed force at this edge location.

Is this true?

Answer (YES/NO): YES